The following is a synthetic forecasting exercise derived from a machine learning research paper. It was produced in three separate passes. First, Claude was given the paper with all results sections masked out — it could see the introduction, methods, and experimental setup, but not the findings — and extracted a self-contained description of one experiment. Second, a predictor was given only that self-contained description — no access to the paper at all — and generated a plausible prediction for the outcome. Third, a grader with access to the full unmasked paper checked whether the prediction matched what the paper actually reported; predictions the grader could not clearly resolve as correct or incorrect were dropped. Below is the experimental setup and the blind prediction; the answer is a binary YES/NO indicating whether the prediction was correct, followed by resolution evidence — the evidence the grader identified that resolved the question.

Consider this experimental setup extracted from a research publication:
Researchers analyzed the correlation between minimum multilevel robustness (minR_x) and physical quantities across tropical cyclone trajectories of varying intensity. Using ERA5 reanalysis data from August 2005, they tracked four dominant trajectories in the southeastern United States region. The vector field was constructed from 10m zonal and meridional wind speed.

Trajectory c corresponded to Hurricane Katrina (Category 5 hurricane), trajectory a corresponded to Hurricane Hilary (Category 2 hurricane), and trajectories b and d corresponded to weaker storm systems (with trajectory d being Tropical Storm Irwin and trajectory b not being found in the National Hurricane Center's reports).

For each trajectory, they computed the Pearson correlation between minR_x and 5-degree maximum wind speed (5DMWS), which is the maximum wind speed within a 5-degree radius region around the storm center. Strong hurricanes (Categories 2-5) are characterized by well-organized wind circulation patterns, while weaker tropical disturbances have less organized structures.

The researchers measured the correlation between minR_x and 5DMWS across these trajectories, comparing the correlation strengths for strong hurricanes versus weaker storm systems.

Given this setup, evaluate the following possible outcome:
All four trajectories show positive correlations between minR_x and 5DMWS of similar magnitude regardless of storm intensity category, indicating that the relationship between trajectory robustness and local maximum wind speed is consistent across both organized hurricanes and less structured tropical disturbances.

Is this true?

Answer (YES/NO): NO